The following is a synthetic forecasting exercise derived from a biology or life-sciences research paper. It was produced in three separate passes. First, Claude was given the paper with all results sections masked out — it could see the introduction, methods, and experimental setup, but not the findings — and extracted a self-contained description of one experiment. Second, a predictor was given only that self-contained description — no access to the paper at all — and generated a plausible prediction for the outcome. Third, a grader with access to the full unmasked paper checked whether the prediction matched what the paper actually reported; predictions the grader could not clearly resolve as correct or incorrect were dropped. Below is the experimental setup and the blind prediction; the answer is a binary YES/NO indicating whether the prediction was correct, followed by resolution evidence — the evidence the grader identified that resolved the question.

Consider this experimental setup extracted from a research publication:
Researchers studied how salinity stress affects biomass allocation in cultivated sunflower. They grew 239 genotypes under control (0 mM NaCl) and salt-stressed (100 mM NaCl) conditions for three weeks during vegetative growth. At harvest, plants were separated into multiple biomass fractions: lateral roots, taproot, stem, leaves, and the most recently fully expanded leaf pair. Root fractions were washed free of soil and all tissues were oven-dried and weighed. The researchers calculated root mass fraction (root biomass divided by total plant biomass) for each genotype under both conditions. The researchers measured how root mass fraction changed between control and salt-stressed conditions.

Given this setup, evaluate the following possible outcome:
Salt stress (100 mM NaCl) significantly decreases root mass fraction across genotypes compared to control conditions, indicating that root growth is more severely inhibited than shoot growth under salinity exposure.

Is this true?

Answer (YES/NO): NO